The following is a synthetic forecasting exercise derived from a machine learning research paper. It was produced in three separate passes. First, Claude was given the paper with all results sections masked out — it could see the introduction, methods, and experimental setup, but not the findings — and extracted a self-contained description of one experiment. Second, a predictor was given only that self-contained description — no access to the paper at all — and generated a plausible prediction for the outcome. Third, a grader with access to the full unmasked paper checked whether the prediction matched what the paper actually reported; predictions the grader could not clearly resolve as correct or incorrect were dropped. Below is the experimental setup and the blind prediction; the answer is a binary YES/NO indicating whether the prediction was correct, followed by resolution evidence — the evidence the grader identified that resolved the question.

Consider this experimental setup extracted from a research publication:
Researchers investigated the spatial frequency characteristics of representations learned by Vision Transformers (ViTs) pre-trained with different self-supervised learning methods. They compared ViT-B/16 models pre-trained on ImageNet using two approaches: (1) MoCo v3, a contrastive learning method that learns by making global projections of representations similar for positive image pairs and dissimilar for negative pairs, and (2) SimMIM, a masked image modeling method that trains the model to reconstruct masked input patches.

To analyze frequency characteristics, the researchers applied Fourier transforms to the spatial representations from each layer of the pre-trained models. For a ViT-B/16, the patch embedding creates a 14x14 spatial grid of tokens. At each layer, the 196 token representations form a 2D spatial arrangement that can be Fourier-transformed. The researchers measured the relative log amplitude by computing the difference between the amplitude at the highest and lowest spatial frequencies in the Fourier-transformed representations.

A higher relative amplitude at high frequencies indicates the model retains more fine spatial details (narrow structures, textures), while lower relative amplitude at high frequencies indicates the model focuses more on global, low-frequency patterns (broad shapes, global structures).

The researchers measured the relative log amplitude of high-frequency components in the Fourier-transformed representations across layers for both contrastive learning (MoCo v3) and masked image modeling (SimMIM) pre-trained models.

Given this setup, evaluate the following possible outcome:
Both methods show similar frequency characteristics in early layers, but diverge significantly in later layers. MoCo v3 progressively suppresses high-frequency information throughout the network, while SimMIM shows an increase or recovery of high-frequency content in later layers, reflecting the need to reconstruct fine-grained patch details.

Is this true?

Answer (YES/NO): NO